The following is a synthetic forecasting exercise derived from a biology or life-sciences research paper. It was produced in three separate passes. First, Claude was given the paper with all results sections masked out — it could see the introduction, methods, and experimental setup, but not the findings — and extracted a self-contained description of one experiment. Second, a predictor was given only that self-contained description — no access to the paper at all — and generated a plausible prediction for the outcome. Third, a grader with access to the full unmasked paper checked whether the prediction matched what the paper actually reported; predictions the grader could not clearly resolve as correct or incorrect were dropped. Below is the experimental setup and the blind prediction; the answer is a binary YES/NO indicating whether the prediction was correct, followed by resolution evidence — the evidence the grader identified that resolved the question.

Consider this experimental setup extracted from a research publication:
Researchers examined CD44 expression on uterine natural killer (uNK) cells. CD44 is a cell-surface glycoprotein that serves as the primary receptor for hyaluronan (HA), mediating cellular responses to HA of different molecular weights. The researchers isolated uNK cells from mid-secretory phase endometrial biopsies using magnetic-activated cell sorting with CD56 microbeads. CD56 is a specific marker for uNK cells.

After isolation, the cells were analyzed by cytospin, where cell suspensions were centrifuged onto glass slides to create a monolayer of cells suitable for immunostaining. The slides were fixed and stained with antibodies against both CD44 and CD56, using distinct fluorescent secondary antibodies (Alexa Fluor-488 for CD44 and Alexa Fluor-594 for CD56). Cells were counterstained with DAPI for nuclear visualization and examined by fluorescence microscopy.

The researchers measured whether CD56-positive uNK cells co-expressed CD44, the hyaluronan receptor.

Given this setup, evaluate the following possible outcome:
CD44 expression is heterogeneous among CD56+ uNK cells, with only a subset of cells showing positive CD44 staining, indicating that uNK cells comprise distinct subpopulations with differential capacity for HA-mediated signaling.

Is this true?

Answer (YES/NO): NO